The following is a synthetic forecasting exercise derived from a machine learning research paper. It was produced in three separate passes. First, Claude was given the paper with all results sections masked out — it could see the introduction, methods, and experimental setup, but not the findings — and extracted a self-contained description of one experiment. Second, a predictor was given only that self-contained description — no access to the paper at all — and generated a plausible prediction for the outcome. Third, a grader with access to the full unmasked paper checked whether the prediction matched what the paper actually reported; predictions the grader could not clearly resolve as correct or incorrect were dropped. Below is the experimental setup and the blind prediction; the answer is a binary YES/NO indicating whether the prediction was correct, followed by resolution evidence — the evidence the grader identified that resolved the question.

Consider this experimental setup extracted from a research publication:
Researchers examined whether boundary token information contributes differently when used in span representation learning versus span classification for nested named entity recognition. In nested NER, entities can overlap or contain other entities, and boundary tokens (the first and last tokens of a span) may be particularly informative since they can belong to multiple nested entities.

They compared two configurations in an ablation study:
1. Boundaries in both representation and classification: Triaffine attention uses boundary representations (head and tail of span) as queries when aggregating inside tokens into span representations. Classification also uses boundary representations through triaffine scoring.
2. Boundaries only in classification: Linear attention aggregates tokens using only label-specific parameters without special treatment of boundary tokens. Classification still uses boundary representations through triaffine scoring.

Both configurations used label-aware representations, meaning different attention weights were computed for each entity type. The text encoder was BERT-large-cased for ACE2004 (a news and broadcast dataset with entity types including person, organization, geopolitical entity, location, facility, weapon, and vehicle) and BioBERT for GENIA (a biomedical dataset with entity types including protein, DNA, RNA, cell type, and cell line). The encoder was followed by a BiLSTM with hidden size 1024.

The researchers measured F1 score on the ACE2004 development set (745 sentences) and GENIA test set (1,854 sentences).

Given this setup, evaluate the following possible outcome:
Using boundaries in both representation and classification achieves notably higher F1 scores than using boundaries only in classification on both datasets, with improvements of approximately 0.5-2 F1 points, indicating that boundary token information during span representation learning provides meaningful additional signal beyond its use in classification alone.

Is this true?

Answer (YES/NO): NO